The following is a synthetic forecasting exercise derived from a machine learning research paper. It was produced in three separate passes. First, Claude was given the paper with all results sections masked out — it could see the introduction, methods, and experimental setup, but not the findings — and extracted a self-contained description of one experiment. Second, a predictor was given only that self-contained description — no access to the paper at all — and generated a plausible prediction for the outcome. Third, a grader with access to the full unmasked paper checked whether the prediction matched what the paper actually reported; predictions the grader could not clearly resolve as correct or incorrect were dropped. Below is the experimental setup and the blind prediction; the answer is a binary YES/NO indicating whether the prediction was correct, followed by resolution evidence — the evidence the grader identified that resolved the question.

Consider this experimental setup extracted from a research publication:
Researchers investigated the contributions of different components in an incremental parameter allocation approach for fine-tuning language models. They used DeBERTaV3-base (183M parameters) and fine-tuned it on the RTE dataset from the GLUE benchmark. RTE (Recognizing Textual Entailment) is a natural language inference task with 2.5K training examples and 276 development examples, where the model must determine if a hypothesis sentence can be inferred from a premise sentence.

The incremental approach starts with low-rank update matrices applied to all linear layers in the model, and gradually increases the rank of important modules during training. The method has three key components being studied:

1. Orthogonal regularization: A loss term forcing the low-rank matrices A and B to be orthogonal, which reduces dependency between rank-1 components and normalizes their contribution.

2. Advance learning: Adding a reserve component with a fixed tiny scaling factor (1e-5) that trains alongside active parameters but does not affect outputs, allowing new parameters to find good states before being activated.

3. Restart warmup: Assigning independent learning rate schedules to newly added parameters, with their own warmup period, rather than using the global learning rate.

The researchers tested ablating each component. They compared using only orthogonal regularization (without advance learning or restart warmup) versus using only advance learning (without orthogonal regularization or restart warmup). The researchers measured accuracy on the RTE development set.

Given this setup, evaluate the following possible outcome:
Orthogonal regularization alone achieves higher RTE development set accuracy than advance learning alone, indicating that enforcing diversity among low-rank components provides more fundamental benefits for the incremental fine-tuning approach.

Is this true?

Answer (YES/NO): YES